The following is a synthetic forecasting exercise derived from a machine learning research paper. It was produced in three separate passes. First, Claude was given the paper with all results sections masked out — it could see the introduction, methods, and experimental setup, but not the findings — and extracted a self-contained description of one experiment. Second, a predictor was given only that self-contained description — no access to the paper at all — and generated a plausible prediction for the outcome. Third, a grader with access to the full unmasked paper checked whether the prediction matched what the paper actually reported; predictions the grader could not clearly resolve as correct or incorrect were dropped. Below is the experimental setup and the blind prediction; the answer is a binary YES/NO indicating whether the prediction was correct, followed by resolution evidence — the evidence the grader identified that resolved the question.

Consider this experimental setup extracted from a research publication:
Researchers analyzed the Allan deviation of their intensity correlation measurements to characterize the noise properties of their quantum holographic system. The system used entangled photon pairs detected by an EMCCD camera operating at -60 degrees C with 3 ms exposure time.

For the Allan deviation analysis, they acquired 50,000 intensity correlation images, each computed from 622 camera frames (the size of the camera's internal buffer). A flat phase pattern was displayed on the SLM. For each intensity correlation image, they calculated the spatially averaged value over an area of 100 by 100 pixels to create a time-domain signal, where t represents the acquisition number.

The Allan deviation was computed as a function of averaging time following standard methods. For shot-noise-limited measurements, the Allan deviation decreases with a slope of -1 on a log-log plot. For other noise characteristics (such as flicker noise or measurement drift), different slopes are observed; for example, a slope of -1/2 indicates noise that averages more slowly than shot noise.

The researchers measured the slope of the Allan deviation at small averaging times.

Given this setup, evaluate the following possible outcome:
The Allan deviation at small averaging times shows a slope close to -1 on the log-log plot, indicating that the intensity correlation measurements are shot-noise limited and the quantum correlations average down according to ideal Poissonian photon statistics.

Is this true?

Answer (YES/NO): NO